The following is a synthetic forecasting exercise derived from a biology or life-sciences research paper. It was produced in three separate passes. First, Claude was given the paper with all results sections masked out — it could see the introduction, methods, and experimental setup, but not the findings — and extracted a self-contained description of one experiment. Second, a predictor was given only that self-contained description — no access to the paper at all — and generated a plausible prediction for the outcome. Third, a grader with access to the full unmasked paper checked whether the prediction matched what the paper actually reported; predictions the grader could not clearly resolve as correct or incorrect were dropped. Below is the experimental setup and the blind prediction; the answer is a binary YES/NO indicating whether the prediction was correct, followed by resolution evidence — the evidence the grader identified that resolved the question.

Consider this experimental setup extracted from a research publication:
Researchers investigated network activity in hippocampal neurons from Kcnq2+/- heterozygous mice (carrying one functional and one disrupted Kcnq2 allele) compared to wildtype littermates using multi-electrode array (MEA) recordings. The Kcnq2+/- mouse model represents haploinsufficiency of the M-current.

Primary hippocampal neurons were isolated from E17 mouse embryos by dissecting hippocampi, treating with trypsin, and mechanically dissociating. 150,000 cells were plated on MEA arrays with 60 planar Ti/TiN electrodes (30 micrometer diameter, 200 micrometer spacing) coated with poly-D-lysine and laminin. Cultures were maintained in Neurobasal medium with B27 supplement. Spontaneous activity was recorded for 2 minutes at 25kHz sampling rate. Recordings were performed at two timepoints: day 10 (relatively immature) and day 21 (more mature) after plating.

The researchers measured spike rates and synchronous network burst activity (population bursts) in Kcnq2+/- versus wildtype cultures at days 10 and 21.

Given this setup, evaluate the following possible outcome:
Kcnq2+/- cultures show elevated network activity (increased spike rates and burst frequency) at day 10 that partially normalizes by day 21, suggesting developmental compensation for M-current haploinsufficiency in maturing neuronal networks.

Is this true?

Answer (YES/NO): NO